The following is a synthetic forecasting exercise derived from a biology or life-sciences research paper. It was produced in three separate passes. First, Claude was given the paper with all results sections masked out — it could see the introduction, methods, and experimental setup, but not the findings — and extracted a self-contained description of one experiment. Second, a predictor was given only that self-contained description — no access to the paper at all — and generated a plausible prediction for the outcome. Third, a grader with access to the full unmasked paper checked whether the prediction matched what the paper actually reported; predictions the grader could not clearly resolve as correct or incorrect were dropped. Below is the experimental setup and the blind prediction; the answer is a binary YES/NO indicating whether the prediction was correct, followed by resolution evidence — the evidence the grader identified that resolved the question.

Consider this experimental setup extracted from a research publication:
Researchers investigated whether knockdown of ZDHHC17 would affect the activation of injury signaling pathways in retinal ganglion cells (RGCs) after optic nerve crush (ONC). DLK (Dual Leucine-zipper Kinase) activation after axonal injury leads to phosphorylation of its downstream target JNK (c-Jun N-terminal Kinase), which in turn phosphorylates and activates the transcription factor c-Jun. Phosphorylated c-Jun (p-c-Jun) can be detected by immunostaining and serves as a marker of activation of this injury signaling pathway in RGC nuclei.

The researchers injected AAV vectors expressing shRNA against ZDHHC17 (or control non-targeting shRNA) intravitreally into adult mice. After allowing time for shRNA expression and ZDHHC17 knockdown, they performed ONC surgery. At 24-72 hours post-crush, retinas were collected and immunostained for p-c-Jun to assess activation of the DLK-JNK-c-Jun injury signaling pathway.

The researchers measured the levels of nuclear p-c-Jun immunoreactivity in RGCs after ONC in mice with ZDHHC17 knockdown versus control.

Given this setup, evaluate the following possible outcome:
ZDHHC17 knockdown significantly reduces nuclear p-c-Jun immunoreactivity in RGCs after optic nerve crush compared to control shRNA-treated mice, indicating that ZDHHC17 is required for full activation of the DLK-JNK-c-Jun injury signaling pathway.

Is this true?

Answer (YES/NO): YES